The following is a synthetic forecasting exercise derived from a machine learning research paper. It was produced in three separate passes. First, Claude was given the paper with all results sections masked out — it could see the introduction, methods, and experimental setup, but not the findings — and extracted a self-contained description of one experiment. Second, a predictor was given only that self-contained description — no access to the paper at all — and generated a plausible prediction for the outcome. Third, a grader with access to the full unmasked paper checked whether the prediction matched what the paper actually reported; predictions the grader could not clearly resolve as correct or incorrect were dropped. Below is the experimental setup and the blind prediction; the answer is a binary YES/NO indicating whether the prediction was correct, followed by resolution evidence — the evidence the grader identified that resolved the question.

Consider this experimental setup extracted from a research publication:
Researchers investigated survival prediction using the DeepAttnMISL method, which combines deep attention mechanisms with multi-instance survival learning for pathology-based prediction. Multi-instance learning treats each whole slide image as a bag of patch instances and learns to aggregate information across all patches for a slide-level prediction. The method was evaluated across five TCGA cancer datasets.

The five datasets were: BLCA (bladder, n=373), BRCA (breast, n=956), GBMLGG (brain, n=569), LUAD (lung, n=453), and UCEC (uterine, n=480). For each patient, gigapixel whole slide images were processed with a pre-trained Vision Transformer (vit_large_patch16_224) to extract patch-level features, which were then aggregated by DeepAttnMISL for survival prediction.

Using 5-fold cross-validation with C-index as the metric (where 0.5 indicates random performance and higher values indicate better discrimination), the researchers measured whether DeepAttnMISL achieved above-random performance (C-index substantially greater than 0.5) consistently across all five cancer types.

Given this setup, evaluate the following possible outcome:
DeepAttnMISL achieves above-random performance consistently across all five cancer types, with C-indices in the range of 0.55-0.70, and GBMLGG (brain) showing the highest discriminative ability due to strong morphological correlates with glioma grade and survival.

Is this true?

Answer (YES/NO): NO